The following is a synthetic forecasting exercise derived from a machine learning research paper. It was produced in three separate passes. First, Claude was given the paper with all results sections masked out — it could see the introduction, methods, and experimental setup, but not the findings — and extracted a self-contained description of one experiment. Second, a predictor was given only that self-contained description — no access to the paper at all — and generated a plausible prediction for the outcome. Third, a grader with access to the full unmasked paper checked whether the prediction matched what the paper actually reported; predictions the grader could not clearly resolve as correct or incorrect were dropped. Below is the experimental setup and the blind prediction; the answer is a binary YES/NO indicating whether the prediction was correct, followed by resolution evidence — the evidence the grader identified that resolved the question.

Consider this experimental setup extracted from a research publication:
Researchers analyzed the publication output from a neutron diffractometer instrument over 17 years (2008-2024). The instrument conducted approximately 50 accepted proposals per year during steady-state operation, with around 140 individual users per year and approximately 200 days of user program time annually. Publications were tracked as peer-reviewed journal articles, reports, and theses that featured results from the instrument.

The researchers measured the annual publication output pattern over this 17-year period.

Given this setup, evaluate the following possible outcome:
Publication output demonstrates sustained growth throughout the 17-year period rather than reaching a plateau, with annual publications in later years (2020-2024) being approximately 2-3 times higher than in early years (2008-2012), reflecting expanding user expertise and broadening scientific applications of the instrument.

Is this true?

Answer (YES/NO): NO